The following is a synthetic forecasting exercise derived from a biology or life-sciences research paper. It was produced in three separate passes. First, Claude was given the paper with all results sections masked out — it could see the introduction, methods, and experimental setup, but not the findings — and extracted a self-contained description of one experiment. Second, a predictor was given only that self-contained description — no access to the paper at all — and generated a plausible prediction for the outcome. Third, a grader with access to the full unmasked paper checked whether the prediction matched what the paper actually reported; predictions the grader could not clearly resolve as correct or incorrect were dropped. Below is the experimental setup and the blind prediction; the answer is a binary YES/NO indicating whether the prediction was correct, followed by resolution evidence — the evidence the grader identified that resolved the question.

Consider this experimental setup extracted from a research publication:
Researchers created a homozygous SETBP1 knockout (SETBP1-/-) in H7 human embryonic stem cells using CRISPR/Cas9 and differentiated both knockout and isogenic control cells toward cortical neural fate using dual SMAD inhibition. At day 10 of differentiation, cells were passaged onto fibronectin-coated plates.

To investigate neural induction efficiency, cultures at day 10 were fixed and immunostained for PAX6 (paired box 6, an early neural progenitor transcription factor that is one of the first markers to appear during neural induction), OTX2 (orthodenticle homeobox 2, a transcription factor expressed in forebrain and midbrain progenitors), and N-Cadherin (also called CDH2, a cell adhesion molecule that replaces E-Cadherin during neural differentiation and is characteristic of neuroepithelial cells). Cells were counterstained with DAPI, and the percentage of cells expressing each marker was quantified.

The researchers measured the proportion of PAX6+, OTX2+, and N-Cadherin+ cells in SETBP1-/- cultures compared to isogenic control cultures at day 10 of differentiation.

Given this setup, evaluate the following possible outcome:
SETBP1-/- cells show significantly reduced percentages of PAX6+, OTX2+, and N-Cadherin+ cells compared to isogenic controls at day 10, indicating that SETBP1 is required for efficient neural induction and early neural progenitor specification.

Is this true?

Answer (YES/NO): NO